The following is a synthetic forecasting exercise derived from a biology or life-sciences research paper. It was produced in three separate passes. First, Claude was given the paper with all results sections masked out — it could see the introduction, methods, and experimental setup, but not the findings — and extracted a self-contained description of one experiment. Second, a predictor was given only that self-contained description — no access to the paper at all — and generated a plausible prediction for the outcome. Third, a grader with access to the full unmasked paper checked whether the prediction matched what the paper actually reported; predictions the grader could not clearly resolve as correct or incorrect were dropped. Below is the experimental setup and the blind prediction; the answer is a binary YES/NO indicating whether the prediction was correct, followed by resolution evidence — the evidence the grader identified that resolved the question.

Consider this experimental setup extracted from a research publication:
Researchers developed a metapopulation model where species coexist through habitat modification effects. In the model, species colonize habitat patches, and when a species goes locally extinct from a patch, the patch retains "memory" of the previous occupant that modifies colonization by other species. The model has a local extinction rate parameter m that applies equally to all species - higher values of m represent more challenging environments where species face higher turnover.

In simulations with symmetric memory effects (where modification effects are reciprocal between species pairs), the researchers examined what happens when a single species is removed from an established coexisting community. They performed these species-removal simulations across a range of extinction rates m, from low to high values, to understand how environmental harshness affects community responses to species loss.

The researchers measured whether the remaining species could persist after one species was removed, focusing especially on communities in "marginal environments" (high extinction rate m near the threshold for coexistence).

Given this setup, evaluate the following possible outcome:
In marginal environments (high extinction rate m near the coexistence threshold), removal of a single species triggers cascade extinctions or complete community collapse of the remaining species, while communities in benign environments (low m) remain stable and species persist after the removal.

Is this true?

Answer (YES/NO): YES